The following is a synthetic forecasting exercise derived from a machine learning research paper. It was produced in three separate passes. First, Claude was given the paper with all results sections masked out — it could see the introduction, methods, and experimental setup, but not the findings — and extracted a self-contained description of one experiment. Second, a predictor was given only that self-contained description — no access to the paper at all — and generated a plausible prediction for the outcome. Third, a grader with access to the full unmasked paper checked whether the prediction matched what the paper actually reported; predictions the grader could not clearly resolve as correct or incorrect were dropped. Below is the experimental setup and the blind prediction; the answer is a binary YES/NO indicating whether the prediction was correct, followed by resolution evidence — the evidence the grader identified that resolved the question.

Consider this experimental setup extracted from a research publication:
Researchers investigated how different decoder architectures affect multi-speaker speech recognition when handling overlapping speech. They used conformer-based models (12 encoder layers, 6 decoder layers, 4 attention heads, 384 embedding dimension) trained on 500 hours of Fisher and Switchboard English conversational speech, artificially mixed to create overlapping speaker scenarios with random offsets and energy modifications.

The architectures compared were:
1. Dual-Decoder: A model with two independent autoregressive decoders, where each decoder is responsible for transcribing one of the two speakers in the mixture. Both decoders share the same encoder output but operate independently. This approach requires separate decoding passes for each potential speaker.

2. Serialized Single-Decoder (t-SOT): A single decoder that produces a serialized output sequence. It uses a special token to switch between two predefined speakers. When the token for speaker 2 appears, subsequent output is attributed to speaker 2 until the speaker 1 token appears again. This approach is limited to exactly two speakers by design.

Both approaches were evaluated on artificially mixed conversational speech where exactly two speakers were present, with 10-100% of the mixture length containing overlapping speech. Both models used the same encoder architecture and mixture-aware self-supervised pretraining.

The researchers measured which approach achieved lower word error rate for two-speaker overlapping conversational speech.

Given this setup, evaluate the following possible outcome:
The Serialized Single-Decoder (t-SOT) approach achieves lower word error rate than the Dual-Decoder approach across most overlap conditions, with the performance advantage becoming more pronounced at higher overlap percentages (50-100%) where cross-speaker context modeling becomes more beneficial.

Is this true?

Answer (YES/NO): NO